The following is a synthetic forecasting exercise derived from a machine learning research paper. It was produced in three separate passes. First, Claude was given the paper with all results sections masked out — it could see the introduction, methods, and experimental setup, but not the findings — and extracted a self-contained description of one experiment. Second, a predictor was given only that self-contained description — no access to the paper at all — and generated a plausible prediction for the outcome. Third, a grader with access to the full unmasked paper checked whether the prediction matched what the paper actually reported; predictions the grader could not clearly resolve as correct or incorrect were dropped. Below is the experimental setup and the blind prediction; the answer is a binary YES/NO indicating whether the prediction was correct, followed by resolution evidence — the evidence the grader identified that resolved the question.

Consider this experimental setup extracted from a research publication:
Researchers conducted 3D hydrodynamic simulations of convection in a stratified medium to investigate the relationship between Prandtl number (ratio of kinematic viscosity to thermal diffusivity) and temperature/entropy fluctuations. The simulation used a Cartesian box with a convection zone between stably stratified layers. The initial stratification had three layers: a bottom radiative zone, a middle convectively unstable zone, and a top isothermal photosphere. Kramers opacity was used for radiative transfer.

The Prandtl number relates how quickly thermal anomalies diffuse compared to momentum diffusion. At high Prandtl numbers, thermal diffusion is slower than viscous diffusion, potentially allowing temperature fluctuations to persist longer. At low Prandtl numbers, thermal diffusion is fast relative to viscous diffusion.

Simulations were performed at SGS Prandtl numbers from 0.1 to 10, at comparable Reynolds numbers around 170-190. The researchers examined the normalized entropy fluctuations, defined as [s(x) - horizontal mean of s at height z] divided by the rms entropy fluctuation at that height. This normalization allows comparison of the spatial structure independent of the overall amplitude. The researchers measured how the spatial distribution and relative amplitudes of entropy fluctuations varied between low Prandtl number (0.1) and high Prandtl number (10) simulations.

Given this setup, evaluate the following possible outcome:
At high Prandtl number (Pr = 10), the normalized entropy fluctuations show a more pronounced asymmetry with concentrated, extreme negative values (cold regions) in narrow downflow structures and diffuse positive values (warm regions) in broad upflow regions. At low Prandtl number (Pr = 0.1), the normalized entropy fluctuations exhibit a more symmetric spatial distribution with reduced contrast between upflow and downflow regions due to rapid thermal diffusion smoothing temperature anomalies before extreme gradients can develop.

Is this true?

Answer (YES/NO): NO